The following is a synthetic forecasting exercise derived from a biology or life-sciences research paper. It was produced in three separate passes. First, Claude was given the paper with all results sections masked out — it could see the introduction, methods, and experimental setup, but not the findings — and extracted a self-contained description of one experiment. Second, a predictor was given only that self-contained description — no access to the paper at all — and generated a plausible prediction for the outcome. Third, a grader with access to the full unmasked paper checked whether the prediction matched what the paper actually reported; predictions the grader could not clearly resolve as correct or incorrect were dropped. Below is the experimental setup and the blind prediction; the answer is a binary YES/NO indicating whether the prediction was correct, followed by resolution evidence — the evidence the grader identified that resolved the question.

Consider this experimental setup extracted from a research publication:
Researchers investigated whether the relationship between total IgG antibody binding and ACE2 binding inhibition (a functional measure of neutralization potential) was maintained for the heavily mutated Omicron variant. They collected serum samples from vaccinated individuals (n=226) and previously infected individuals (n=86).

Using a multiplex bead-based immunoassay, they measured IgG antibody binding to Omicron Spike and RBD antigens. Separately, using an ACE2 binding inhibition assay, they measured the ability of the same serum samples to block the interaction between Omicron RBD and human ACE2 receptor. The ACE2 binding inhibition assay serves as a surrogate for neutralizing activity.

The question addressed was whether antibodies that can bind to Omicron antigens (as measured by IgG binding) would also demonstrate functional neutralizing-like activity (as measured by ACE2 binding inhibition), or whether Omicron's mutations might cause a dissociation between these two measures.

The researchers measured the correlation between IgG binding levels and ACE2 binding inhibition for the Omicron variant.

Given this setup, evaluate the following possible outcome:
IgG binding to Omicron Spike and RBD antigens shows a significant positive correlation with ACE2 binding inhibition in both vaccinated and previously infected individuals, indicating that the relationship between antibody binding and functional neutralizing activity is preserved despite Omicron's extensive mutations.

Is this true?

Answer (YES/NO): NO